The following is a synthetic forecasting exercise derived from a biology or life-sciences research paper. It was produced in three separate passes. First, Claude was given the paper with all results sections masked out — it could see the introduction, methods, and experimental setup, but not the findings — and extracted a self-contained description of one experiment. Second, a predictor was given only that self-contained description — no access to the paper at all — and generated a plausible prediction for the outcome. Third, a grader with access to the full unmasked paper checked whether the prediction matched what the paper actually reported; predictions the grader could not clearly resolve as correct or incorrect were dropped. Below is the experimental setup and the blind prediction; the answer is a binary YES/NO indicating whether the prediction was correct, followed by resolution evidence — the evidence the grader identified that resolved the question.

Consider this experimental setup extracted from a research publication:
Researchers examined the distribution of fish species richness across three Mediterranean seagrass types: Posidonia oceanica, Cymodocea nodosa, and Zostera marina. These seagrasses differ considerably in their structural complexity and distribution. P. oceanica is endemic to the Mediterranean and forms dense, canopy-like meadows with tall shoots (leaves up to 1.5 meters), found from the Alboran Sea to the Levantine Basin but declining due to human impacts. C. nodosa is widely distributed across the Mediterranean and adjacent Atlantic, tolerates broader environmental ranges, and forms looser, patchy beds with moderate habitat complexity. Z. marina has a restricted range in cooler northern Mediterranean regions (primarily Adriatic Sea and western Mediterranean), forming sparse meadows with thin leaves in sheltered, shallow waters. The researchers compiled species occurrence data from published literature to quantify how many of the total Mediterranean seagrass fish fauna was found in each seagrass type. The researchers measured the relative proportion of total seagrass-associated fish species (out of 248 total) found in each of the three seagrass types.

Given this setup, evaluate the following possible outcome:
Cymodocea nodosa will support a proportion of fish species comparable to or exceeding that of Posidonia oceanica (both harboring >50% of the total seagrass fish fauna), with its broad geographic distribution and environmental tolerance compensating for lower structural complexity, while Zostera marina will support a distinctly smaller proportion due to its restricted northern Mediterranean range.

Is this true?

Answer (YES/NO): NO